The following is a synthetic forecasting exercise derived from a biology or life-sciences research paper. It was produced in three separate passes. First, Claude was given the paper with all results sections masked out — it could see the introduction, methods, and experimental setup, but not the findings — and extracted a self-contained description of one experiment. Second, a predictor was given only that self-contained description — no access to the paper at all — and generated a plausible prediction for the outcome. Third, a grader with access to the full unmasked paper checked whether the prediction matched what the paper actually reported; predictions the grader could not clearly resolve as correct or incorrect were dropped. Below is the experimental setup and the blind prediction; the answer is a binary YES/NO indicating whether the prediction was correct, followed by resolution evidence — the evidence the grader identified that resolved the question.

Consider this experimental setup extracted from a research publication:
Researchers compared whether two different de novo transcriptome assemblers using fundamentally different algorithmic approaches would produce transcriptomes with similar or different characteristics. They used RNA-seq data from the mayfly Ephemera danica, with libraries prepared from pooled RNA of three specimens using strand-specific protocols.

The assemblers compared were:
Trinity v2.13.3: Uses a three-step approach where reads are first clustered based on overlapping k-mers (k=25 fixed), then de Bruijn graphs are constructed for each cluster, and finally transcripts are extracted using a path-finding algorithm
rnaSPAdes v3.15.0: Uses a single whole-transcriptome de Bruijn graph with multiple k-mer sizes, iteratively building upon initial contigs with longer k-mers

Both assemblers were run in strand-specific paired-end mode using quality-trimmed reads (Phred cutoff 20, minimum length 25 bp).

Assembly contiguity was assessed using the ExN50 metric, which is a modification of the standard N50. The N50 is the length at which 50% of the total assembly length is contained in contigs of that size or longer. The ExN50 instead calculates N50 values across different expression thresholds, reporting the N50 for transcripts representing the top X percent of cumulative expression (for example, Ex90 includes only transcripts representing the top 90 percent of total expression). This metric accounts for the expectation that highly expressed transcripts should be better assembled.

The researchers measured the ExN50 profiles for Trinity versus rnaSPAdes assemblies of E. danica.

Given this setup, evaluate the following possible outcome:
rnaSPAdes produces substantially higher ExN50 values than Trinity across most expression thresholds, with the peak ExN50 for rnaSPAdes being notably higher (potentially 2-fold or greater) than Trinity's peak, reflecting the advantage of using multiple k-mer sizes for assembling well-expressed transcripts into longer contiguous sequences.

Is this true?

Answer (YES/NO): NO